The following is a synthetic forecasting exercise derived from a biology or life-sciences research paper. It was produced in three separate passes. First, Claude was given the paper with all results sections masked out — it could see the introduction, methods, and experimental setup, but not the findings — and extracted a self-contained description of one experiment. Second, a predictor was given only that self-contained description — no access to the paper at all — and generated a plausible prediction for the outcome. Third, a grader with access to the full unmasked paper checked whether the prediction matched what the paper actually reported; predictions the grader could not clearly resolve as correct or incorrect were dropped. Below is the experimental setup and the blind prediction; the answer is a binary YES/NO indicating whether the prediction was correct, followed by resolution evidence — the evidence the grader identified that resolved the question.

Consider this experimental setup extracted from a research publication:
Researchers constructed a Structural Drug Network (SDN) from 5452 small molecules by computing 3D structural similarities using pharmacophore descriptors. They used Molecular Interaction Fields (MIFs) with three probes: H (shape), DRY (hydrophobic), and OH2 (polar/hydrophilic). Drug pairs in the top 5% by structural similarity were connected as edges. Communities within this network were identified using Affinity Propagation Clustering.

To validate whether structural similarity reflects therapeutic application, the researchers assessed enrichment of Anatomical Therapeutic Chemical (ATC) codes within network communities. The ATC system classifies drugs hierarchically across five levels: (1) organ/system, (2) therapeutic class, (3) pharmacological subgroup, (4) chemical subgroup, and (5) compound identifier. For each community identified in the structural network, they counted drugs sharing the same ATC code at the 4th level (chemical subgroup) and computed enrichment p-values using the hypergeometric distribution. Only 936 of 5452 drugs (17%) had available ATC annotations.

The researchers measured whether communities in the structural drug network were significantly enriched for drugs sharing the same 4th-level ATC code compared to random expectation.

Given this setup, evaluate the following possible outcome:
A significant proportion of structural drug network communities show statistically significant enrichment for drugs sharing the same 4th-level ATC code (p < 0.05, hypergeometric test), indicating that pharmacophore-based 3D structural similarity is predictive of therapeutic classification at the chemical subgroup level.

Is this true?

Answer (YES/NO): YES